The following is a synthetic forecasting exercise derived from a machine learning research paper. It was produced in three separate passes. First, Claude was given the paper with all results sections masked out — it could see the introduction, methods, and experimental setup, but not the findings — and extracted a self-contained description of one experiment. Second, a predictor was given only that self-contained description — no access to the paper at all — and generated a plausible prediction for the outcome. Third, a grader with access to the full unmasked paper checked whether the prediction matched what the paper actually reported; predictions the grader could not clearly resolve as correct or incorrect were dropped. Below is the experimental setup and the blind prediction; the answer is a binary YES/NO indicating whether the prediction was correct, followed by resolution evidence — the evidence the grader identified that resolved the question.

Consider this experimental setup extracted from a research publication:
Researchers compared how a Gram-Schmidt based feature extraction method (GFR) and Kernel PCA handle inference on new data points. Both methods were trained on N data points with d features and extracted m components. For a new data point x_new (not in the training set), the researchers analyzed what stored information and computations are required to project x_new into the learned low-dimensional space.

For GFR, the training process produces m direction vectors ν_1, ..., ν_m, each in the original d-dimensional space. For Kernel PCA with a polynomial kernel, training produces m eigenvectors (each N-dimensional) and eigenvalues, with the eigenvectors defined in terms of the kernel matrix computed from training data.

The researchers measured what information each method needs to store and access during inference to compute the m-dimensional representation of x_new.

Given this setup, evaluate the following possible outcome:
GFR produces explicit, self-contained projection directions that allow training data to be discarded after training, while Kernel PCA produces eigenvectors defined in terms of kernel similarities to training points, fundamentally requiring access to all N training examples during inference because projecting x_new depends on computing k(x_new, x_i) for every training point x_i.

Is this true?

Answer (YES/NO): YES